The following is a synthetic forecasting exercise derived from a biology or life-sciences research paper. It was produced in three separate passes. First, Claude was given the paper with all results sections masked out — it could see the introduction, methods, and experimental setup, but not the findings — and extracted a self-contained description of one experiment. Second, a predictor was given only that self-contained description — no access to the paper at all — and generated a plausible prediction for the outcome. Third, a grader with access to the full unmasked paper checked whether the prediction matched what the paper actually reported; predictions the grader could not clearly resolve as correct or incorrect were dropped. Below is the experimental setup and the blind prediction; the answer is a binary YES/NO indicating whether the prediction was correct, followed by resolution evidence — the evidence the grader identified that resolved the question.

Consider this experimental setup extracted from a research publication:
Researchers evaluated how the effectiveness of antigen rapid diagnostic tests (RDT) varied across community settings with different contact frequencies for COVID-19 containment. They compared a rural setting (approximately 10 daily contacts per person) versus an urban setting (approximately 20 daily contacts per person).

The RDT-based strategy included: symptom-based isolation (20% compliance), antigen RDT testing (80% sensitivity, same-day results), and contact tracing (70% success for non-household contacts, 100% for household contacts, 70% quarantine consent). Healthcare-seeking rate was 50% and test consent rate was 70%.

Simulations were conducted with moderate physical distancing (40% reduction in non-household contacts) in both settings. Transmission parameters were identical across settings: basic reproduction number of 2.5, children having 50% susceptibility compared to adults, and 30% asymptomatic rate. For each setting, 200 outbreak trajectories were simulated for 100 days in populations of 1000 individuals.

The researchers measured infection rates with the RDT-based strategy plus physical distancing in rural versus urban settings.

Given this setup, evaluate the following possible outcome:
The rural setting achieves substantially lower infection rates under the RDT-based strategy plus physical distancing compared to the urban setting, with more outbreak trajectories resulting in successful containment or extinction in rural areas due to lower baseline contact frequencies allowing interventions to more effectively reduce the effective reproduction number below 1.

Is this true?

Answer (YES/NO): YES